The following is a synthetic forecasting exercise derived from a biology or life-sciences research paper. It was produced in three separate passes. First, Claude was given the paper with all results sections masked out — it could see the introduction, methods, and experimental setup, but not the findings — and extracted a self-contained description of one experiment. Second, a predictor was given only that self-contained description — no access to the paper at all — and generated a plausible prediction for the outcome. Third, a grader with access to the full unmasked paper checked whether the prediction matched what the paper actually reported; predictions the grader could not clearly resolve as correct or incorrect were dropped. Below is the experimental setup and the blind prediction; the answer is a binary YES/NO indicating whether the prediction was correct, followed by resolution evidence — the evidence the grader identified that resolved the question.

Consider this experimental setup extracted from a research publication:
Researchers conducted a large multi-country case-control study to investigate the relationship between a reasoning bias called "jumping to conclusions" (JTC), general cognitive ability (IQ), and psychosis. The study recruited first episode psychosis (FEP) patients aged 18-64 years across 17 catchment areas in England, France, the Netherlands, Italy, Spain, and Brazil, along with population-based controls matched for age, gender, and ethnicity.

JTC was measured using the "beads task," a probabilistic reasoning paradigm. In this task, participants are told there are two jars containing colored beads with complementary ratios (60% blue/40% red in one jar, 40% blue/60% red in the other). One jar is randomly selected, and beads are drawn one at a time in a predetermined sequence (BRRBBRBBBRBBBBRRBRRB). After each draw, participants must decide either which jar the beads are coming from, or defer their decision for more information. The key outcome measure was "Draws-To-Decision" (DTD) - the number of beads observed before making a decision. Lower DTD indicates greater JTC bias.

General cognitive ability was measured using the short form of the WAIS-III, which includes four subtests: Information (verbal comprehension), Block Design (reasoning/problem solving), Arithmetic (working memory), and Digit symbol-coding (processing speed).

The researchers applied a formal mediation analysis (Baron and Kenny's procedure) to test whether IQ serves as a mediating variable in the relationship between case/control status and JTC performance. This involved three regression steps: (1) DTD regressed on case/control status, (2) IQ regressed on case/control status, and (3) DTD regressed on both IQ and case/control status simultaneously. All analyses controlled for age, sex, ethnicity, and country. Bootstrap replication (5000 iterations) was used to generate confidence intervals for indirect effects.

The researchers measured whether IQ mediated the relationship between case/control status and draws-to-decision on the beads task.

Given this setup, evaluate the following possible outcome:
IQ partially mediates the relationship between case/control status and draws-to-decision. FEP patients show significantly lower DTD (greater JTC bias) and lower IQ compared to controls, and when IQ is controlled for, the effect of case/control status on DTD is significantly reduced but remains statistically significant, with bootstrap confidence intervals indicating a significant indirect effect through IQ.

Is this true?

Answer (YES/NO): NO